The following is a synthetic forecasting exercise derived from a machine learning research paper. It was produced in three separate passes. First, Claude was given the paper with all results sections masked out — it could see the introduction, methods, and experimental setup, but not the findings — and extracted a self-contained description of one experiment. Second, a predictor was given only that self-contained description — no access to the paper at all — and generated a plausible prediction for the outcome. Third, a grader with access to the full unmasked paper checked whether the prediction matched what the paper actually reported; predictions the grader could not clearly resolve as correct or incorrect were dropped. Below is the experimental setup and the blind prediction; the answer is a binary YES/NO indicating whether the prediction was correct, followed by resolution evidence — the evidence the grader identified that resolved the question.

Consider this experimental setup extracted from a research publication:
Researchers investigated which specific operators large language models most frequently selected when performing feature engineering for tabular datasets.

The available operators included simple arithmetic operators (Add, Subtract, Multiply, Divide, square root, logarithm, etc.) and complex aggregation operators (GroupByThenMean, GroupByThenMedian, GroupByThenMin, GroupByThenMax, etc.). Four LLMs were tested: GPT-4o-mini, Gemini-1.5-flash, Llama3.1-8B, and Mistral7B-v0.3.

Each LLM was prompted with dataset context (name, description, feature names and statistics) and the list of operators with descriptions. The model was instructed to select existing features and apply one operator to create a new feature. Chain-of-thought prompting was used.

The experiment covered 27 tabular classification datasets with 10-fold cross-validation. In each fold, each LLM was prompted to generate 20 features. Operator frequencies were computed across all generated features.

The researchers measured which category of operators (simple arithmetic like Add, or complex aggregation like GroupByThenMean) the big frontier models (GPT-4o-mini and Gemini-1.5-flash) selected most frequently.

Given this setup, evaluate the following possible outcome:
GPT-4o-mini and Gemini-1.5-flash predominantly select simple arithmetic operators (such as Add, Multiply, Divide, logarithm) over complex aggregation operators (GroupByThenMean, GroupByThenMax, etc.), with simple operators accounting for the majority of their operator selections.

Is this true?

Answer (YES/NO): YES